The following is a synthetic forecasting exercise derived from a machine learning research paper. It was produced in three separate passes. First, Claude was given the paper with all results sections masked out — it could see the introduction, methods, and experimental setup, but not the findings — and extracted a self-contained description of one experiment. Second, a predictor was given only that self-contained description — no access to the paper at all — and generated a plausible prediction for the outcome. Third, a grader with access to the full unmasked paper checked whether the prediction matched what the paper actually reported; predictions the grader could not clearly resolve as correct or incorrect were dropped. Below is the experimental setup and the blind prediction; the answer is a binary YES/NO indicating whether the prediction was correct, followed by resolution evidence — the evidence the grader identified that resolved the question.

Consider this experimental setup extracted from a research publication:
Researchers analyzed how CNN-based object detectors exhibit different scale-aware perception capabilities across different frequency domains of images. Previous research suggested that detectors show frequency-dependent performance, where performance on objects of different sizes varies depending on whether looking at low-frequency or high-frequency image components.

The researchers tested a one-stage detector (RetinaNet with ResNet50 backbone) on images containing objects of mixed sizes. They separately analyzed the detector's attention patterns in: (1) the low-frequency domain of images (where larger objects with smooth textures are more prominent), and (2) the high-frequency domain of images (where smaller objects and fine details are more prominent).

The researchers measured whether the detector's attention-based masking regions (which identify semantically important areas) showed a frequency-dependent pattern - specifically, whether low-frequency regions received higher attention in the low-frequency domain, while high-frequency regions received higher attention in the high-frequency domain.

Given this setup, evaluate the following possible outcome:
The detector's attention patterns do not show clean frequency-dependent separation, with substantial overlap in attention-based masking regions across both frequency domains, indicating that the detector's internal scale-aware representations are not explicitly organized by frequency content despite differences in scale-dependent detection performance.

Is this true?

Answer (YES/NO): NO